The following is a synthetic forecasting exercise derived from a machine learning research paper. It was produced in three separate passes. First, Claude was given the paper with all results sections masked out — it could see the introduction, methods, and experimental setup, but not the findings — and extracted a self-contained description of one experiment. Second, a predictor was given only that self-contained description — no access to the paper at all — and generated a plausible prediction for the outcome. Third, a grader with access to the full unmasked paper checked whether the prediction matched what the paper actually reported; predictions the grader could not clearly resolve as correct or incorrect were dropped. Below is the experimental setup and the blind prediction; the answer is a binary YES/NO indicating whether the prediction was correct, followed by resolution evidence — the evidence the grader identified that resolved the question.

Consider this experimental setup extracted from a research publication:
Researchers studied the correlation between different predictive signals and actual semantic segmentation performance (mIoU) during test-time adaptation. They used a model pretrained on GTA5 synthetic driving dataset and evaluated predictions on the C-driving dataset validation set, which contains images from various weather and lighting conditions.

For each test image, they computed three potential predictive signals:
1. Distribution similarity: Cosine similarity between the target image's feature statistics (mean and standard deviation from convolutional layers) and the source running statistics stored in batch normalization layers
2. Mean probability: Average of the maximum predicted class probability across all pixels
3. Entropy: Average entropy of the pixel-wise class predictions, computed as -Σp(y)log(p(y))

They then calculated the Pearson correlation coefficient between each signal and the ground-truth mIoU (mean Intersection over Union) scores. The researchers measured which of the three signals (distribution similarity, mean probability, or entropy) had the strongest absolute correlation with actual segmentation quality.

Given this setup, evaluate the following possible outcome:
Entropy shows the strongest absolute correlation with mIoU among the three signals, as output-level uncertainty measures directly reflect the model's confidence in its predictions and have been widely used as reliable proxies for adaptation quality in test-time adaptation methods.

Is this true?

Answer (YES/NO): NO